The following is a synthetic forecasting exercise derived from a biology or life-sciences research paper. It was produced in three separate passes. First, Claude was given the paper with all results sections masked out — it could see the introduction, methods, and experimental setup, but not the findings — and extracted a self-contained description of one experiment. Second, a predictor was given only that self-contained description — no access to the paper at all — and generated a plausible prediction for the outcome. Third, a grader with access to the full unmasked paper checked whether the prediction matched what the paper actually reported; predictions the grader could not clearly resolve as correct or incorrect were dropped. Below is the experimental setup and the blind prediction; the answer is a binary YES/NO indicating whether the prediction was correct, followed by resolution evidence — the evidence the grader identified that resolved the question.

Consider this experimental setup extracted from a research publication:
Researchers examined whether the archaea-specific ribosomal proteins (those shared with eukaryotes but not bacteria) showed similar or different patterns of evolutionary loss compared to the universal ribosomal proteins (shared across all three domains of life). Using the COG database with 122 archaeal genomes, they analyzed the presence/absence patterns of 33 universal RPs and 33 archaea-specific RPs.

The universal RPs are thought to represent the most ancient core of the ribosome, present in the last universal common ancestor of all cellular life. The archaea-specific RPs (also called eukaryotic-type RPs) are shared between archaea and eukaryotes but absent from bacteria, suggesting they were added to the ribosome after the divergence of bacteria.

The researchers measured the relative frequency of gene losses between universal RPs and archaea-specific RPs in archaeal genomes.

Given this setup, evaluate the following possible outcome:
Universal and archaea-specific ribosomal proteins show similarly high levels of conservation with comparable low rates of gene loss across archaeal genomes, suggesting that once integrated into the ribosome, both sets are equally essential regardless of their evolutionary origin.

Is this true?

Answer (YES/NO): NO